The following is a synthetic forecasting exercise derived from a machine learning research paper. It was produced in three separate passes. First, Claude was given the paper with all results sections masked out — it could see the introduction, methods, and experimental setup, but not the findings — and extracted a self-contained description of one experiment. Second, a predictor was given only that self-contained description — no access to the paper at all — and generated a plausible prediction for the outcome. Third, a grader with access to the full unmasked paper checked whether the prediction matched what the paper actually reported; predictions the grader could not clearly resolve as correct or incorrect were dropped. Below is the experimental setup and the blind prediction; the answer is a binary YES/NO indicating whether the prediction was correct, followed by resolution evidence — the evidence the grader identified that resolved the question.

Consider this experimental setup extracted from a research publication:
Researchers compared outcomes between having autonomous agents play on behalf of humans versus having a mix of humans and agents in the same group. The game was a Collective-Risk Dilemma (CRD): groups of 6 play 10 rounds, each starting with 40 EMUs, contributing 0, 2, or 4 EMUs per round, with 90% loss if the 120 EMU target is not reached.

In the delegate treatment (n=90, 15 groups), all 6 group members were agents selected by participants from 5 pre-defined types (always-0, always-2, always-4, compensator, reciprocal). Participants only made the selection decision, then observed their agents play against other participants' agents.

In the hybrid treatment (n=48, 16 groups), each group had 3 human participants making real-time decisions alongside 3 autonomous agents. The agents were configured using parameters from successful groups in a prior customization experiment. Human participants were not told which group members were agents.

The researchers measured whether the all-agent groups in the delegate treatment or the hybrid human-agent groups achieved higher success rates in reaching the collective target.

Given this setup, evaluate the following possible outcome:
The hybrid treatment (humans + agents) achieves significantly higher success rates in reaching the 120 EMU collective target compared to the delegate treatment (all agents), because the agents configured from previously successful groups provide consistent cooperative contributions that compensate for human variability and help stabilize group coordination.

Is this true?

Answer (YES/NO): NO